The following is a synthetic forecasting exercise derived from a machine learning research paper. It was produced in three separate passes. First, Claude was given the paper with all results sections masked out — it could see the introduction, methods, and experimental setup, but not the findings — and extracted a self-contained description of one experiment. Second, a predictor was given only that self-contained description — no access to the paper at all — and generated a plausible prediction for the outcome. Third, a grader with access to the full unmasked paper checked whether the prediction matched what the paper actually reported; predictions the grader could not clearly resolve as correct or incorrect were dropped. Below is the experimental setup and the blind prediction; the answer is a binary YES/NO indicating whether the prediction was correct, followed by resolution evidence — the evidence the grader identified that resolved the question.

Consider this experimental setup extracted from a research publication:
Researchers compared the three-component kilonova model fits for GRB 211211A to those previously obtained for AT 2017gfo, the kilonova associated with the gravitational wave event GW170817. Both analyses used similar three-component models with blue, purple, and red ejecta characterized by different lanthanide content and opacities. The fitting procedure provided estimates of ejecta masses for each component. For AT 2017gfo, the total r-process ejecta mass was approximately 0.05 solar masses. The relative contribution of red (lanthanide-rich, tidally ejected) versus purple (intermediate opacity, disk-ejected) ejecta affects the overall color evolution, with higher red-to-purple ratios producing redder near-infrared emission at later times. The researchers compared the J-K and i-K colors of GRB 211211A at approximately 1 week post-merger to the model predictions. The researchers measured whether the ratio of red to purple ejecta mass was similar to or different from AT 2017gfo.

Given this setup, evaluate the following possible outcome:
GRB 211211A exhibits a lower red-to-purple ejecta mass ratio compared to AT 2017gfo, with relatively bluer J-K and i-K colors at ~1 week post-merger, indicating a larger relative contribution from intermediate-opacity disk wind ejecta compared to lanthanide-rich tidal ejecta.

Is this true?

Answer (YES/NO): NO